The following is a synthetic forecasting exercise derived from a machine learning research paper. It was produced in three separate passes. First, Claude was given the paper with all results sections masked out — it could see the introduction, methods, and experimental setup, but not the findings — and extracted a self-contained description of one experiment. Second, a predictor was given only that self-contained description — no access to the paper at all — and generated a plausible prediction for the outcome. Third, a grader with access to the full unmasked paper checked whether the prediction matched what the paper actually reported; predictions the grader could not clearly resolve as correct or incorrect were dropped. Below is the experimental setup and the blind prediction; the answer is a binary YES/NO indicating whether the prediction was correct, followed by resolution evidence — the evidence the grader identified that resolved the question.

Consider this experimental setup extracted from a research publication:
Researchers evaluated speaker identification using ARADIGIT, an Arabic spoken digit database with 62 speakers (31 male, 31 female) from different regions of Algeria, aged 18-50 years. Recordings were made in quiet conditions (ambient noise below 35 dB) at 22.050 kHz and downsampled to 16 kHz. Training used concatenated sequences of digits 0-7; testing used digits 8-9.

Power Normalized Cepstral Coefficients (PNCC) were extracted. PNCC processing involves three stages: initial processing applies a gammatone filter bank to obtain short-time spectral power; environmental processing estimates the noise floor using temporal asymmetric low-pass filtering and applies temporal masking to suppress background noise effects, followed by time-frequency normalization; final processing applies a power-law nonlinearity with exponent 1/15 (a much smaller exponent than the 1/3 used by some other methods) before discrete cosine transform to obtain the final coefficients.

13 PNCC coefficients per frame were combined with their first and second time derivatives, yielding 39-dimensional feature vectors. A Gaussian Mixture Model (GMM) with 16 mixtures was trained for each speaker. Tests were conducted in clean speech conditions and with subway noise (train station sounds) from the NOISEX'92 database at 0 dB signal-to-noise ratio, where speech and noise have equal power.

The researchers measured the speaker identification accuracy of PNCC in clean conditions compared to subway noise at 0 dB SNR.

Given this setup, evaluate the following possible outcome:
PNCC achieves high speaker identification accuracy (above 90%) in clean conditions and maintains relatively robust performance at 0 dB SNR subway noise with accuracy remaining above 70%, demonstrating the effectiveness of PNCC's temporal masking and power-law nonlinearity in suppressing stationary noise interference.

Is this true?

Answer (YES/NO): NO